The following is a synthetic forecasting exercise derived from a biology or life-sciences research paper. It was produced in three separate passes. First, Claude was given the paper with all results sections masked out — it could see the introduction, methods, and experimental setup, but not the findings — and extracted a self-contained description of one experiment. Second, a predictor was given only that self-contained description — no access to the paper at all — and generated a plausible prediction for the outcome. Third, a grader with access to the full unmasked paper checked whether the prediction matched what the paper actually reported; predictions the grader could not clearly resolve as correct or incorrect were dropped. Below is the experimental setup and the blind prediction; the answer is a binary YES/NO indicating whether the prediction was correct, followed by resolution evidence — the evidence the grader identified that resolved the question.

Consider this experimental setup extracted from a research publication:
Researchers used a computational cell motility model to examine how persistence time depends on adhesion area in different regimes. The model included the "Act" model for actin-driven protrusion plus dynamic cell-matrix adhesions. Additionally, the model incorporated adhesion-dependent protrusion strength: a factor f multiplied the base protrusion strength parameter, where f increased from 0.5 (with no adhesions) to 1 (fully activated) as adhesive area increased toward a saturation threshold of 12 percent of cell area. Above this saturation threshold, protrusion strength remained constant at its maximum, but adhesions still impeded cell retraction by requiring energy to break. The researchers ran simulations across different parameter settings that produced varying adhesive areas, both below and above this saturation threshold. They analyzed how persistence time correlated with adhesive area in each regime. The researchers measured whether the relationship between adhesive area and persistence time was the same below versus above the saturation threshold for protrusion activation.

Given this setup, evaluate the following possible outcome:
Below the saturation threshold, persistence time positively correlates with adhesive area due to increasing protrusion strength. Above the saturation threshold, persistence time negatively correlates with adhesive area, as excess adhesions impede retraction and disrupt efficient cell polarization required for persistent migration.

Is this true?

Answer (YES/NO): YES